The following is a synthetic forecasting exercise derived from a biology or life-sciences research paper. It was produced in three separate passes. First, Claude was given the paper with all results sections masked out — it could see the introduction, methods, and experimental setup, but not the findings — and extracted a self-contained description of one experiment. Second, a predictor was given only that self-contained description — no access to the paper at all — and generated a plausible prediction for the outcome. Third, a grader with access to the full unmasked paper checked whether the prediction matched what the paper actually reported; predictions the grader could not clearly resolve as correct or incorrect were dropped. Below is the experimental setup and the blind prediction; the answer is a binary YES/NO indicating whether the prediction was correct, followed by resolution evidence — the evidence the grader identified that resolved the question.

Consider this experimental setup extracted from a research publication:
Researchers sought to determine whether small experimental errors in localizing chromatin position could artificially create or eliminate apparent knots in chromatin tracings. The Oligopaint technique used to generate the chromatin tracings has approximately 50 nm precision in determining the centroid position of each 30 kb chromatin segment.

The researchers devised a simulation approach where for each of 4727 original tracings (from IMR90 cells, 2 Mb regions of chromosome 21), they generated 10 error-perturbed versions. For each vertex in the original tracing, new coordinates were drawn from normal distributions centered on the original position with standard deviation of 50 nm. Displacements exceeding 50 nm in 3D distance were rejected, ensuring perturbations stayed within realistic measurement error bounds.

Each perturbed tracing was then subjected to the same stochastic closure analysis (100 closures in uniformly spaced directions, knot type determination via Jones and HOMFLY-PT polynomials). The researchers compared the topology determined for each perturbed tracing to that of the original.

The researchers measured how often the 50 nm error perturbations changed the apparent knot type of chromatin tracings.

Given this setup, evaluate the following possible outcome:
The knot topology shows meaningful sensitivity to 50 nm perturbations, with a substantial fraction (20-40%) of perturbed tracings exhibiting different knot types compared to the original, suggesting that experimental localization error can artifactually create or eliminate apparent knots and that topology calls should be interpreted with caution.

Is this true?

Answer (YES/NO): NO